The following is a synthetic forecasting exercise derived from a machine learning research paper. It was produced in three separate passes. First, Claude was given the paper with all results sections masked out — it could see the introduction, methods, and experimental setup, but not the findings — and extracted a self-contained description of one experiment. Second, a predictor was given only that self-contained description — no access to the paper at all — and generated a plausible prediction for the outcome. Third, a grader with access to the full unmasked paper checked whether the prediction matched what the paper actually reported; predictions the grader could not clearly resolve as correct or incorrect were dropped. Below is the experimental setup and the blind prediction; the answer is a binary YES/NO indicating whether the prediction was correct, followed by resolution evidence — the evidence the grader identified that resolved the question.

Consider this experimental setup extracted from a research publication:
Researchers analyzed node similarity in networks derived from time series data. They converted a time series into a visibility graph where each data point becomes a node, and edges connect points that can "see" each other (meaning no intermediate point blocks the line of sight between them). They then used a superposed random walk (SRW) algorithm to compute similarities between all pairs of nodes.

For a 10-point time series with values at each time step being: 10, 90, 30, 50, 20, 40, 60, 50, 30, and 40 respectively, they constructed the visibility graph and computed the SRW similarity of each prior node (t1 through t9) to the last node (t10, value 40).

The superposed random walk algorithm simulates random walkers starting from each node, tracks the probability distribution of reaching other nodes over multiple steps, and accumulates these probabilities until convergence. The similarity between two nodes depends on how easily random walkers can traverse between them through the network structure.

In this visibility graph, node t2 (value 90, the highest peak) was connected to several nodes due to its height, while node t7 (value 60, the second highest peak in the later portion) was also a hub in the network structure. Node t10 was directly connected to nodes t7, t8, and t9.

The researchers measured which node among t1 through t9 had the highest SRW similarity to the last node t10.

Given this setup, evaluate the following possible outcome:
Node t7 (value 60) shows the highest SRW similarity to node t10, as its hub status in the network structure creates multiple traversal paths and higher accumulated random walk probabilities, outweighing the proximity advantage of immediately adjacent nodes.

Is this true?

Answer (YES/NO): YES